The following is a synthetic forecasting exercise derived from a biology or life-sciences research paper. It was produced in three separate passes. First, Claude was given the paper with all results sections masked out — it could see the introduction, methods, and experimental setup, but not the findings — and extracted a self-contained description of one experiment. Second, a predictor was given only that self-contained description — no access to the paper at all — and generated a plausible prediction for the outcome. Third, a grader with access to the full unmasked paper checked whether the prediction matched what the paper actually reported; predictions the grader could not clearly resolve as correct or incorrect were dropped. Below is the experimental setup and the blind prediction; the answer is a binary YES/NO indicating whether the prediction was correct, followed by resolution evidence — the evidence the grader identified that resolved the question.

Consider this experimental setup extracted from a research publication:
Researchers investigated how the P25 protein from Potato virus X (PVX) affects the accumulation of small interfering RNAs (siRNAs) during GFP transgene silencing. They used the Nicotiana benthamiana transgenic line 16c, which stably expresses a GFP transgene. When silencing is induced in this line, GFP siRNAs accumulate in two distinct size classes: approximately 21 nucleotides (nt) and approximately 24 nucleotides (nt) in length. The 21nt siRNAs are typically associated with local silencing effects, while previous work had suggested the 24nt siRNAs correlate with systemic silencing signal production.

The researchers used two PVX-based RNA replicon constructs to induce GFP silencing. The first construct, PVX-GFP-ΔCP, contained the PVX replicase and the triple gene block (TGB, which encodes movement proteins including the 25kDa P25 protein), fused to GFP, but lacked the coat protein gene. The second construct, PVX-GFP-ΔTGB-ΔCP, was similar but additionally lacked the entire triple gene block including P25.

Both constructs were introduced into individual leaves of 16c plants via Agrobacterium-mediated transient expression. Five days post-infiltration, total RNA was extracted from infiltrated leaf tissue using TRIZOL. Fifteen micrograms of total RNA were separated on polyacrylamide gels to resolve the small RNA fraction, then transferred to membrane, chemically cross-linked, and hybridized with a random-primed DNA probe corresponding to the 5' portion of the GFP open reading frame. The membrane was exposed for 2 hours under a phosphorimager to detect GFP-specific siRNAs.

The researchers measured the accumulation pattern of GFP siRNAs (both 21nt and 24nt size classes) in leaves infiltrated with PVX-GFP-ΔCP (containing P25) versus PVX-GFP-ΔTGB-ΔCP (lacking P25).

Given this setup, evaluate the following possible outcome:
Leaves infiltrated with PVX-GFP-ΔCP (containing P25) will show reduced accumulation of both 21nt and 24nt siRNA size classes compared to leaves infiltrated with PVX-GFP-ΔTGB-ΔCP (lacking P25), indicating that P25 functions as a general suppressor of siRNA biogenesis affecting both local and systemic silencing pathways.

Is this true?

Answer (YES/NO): NO